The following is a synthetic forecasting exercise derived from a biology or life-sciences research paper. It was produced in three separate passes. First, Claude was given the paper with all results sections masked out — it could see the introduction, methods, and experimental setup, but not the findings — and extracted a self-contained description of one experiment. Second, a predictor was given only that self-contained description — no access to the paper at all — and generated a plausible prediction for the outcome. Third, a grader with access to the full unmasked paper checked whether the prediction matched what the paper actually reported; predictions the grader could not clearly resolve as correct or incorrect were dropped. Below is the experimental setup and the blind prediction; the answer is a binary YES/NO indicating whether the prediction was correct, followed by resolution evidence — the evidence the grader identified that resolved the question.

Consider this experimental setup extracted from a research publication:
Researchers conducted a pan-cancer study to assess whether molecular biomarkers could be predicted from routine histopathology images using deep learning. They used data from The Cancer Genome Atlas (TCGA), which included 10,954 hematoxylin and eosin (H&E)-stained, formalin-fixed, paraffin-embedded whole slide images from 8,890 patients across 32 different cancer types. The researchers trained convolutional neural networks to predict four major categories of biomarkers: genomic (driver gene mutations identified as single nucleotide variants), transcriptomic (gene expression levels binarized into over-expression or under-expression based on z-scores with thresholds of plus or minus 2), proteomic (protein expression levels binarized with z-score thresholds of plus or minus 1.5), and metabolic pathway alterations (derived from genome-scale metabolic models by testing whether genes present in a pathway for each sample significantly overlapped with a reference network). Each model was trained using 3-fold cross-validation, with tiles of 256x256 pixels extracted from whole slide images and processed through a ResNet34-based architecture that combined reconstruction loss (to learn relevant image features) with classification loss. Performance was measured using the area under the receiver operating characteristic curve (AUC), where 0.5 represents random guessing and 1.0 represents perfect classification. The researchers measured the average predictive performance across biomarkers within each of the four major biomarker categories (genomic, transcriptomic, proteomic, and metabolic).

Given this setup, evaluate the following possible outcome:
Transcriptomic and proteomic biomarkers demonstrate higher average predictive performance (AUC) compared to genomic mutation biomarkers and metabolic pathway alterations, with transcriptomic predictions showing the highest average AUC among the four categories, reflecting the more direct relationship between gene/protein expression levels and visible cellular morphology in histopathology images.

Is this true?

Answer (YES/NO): NO